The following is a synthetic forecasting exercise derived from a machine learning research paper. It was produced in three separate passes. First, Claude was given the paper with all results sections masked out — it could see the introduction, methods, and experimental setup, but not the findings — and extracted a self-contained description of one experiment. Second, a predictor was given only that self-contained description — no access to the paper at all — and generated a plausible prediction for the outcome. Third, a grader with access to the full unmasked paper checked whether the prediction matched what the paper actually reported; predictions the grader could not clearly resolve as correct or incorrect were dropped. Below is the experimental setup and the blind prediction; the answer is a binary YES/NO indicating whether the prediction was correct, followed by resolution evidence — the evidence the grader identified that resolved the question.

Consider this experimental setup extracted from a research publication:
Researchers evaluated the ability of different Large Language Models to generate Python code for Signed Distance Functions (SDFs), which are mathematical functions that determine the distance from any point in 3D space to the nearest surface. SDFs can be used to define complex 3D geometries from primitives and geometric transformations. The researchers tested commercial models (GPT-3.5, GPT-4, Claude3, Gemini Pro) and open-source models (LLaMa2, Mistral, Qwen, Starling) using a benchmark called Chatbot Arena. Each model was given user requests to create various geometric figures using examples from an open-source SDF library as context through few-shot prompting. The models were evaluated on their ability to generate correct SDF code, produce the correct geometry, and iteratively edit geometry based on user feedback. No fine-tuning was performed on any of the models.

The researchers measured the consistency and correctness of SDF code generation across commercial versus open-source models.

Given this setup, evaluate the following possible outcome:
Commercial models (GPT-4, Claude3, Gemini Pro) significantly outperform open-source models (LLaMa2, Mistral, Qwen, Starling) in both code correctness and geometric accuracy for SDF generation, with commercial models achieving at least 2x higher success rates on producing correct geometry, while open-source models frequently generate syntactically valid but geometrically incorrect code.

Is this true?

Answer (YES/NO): NO